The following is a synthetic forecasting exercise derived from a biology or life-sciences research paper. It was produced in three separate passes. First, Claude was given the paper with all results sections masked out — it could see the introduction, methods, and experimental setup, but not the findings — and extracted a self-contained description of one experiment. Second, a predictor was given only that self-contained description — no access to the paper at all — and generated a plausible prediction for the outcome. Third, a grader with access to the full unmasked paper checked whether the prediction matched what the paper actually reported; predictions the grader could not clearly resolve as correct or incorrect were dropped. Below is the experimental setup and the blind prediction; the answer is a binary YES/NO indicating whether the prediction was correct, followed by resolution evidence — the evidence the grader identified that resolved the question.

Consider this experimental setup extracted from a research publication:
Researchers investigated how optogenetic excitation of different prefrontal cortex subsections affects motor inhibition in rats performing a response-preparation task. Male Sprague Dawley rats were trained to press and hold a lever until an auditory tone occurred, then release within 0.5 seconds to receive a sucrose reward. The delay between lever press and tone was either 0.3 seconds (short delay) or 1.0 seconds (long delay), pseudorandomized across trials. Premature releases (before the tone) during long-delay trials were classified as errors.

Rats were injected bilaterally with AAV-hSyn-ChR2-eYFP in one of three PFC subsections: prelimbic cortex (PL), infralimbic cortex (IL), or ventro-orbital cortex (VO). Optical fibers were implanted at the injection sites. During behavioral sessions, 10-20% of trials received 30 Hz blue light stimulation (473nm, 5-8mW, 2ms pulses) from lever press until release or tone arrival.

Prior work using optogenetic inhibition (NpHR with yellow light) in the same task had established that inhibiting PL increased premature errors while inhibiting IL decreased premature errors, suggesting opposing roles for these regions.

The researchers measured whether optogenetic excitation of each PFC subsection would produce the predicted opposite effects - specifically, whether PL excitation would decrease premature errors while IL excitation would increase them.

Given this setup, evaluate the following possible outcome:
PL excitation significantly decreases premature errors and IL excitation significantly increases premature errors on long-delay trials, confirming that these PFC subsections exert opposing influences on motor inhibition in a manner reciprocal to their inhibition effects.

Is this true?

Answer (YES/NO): NO